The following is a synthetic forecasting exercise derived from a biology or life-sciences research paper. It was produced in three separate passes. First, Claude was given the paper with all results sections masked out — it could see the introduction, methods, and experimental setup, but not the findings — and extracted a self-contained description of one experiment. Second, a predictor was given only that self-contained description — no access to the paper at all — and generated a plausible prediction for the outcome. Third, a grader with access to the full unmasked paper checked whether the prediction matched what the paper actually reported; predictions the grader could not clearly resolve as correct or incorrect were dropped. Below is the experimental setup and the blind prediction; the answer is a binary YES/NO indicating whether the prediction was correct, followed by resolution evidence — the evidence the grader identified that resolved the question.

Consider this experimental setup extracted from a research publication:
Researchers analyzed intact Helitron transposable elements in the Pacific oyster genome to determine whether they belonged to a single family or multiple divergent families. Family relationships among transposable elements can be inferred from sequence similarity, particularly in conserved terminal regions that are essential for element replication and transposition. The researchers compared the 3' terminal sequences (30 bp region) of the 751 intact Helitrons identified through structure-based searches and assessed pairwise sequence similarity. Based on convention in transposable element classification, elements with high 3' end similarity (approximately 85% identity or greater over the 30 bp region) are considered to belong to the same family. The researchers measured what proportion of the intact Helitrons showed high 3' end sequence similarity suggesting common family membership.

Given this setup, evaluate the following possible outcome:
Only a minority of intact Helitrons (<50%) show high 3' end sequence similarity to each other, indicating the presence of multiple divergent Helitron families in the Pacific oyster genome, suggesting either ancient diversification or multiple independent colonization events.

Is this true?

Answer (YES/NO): NO